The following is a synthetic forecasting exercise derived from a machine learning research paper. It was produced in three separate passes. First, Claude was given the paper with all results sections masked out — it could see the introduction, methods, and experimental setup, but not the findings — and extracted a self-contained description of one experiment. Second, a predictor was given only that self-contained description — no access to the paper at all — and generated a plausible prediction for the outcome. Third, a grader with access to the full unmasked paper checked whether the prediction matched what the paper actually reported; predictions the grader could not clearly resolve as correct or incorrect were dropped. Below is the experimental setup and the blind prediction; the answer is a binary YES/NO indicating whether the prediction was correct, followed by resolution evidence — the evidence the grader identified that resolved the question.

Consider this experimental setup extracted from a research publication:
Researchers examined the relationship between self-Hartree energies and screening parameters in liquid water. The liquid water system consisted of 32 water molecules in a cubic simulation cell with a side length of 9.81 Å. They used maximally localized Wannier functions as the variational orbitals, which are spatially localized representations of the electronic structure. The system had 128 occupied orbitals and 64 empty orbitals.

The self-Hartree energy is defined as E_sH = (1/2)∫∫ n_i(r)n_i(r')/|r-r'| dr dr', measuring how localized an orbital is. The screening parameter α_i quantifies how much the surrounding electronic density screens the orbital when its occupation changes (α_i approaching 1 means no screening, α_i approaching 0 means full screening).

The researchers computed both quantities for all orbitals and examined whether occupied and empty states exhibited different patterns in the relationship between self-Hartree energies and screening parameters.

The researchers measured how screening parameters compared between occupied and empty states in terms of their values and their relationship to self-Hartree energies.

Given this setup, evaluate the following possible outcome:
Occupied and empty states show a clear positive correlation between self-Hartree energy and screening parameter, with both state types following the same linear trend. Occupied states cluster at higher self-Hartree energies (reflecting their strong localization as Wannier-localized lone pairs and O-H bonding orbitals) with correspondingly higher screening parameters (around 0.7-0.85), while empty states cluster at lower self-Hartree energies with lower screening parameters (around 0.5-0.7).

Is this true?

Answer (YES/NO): NO